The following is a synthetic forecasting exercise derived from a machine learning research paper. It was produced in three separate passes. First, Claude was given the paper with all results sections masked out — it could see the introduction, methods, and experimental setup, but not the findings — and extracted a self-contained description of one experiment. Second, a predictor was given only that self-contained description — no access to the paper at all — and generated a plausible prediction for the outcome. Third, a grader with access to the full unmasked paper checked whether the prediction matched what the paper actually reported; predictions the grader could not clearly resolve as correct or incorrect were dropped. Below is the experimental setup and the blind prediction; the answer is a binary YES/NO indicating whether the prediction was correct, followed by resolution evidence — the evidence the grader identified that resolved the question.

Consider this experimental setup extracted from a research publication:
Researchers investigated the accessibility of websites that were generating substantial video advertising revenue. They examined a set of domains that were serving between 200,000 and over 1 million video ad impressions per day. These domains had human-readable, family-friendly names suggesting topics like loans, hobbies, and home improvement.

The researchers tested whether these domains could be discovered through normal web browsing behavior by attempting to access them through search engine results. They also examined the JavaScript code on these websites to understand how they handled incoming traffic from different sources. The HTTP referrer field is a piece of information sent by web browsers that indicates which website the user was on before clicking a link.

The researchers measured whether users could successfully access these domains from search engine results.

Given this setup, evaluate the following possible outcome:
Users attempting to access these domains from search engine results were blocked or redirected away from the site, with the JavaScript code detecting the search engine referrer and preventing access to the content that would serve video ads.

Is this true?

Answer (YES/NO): NO